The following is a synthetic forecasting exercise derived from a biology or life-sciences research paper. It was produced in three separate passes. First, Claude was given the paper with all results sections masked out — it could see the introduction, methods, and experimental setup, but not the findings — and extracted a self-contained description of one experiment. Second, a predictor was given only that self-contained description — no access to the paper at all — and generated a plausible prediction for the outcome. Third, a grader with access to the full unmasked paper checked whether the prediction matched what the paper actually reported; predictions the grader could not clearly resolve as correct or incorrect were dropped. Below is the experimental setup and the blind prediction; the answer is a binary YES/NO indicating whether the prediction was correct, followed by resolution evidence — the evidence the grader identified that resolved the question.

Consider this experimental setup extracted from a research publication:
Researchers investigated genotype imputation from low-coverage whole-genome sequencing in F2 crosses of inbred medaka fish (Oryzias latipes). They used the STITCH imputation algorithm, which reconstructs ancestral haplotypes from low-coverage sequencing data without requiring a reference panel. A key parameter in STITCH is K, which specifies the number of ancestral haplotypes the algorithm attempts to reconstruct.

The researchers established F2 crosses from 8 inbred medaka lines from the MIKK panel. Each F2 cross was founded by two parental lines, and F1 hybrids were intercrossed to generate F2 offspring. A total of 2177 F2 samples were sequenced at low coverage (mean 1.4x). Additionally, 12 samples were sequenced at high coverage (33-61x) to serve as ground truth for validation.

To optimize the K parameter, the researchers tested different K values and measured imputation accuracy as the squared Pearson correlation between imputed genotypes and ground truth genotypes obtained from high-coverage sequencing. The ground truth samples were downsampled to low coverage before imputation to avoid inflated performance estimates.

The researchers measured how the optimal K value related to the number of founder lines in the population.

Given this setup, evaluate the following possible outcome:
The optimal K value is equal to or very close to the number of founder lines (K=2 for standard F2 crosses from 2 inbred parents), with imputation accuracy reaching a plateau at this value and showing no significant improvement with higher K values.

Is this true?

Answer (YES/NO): NO